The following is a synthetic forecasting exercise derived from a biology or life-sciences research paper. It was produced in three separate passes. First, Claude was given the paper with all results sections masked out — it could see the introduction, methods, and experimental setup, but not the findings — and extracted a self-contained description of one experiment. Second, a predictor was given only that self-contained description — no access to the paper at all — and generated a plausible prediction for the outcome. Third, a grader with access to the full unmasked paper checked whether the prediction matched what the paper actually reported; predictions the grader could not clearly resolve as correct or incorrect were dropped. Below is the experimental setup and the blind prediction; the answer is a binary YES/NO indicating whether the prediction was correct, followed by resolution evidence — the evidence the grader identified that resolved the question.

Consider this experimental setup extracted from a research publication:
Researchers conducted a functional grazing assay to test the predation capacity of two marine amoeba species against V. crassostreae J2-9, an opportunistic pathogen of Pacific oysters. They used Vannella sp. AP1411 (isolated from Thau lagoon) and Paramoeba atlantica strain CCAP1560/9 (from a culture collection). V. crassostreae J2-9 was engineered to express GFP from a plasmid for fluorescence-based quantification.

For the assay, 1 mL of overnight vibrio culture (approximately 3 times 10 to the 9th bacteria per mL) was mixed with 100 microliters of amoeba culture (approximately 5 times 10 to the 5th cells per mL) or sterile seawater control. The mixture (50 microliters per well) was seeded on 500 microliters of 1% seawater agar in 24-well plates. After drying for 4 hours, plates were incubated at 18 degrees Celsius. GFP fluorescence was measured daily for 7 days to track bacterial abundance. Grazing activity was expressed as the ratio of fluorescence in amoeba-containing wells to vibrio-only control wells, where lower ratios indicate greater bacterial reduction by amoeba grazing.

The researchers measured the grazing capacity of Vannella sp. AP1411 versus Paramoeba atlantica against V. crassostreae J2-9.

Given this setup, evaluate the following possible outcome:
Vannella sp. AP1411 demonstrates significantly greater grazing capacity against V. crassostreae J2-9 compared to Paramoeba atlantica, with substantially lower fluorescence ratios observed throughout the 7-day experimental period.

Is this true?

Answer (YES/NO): YES